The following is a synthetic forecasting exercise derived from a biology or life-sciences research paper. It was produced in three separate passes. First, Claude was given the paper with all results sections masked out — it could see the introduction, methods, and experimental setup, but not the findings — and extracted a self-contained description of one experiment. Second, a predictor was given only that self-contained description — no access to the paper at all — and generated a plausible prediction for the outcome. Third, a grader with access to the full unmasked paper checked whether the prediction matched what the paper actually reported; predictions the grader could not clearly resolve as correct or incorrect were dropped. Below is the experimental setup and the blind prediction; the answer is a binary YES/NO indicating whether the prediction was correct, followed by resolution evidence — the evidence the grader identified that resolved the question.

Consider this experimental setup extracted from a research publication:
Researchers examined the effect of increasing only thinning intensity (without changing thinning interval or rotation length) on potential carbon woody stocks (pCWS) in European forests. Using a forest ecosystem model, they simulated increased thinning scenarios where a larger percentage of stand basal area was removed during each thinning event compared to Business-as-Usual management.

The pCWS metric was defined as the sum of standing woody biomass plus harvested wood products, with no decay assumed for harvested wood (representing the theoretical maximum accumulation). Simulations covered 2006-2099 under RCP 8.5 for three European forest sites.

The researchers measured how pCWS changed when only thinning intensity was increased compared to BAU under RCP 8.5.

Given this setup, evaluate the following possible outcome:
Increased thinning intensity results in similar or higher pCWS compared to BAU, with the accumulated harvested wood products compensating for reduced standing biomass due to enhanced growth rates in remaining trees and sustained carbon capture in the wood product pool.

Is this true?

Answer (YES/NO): YES